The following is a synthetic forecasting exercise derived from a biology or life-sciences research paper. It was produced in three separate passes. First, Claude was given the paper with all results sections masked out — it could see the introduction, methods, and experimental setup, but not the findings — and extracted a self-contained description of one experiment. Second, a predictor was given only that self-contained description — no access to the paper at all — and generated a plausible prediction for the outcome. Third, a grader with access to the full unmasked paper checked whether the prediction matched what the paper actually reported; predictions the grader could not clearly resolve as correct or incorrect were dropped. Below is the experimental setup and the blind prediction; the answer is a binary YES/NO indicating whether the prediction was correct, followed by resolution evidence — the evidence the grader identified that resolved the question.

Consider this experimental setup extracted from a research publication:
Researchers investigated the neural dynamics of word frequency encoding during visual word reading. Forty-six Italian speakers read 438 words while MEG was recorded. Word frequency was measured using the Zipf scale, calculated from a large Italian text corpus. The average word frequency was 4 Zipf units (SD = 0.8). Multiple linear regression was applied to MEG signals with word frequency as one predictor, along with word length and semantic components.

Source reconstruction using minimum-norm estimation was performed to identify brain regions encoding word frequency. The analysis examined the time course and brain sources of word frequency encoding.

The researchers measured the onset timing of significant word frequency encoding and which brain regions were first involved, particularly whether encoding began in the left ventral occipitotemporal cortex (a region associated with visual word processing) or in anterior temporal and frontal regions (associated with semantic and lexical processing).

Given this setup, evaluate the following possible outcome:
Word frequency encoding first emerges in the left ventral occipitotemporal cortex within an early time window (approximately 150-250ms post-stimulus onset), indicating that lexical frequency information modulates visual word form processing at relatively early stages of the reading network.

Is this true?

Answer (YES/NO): NO